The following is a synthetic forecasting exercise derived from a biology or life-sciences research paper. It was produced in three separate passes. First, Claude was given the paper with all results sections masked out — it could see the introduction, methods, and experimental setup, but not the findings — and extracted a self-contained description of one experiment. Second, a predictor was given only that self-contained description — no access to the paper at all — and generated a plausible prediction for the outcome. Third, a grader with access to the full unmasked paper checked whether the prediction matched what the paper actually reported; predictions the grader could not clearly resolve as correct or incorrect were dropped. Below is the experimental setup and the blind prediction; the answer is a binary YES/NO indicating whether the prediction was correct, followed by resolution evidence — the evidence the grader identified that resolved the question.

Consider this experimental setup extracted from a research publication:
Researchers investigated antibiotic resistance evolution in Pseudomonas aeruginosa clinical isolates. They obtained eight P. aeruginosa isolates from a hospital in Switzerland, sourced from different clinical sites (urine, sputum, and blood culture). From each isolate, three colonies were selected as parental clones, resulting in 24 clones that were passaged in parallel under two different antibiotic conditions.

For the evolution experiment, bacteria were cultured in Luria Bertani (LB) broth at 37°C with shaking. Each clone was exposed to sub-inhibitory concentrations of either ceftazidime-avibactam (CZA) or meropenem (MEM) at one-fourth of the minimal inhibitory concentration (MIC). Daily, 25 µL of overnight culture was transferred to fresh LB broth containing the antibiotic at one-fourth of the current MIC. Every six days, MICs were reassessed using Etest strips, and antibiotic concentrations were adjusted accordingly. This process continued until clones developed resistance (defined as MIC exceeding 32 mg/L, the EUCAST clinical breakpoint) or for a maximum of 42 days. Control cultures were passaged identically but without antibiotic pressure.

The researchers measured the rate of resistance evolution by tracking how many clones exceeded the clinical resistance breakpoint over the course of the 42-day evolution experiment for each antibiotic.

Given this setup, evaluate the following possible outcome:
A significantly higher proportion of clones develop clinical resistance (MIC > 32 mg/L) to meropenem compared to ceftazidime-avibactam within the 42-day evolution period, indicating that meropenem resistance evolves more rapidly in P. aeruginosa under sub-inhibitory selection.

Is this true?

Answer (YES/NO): NO